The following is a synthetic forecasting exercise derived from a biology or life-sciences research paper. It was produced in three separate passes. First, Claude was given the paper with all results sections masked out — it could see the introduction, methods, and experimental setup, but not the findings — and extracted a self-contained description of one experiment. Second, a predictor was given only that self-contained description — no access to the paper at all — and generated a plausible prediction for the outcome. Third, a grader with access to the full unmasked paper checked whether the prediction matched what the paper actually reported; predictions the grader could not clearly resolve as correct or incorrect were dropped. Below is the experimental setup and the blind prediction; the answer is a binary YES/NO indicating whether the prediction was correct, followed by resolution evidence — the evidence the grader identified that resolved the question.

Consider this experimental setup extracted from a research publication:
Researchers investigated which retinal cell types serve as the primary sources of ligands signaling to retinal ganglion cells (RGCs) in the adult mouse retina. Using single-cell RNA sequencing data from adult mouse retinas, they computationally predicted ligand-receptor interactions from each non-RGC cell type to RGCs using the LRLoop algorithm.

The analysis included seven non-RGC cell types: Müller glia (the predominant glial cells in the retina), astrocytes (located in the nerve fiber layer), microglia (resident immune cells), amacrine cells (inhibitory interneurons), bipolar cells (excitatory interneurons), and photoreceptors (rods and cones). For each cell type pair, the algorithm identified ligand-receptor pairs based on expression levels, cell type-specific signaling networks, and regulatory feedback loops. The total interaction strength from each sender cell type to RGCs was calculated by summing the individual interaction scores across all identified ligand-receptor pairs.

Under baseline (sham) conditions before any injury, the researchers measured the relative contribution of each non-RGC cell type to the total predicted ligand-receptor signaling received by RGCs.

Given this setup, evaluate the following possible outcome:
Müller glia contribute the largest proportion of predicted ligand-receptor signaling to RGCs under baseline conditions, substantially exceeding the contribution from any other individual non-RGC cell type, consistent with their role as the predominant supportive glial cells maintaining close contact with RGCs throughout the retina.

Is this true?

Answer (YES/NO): NO